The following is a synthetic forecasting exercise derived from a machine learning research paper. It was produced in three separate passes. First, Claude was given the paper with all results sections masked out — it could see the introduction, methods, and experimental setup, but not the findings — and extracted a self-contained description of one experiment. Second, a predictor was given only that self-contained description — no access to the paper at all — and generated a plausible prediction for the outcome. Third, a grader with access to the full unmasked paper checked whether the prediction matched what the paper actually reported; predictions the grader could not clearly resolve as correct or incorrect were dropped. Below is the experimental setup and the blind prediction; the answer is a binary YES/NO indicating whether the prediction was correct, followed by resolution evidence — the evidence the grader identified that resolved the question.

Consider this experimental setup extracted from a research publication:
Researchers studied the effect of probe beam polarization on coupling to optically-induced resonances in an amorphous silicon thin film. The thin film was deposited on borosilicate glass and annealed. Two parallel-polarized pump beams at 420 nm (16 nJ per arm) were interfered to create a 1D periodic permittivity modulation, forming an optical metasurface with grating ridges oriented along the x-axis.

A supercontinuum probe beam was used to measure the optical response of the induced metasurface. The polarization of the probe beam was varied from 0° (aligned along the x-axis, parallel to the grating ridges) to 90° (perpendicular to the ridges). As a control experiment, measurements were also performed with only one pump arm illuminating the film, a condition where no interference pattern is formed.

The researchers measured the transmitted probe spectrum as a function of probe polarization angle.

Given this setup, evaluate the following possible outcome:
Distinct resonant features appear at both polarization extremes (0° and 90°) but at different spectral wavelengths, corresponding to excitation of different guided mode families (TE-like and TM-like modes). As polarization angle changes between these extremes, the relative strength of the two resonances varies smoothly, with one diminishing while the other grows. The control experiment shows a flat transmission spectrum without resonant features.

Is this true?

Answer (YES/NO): NO